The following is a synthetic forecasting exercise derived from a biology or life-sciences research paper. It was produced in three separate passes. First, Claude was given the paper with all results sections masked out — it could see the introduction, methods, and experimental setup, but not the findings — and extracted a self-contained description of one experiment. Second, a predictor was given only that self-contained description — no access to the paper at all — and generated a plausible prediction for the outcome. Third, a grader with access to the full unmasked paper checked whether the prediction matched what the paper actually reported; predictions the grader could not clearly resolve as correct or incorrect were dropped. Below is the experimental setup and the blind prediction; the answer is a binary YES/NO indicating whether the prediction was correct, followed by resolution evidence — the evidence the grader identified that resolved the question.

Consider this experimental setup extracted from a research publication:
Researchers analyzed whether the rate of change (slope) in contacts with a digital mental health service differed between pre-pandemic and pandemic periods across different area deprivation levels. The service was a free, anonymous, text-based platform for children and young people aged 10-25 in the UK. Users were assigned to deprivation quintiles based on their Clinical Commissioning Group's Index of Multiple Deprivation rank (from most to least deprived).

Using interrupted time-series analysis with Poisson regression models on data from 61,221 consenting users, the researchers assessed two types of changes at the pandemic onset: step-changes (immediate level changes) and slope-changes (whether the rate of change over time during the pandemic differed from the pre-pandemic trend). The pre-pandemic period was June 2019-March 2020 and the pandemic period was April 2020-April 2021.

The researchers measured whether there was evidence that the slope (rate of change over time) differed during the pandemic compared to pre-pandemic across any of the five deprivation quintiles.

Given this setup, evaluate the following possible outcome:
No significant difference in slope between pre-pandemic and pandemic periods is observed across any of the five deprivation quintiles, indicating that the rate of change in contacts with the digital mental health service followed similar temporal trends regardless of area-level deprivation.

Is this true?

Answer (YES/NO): YES